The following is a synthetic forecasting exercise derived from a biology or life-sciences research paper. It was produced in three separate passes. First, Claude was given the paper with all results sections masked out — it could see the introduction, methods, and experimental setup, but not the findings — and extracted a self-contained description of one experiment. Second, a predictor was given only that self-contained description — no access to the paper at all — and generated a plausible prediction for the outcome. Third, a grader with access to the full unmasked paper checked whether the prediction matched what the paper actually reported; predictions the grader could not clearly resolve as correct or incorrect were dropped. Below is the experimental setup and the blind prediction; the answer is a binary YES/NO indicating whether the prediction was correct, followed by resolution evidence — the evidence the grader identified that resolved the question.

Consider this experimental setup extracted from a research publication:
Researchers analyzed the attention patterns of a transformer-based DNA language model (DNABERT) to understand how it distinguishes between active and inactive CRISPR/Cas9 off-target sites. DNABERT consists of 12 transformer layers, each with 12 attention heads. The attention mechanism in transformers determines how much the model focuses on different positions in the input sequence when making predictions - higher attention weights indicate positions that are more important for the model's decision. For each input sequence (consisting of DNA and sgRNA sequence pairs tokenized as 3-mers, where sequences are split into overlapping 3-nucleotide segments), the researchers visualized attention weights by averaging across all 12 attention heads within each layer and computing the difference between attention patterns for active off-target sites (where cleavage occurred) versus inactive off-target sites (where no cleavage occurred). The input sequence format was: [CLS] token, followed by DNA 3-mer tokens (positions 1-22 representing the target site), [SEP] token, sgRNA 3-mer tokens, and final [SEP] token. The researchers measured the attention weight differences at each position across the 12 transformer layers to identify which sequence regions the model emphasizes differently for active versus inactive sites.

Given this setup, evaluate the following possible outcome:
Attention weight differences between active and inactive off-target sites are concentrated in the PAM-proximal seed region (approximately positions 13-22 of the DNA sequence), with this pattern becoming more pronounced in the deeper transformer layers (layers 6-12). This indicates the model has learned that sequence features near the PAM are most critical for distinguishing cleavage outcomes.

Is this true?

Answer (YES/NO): NO